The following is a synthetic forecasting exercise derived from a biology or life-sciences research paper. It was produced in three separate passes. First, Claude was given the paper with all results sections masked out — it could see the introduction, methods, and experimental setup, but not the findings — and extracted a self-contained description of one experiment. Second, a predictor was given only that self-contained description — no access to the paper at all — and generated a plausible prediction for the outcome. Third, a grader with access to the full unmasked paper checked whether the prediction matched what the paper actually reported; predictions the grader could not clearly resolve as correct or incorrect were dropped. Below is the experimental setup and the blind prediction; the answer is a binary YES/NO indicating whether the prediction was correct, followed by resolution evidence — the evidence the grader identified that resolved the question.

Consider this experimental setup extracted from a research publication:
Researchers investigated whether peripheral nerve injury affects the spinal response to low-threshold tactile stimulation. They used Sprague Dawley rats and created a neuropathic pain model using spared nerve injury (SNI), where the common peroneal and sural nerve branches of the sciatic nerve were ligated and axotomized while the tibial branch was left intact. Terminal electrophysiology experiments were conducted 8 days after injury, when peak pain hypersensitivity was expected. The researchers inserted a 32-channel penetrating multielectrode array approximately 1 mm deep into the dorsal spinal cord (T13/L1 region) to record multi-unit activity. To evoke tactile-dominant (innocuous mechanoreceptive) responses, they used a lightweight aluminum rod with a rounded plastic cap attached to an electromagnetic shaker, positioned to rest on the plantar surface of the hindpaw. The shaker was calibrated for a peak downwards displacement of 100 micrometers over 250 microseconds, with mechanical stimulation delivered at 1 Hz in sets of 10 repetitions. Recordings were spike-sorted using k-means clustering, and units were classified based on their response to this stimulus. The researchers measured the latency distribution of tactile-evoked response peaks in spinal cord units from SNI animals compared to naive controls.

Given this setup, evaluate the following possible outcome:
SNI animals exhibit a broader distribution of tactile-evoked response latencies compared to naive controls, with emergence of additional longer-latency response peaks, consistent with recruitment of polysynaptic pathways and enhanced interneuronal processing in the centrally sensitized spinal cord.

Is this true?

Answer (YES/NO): YES